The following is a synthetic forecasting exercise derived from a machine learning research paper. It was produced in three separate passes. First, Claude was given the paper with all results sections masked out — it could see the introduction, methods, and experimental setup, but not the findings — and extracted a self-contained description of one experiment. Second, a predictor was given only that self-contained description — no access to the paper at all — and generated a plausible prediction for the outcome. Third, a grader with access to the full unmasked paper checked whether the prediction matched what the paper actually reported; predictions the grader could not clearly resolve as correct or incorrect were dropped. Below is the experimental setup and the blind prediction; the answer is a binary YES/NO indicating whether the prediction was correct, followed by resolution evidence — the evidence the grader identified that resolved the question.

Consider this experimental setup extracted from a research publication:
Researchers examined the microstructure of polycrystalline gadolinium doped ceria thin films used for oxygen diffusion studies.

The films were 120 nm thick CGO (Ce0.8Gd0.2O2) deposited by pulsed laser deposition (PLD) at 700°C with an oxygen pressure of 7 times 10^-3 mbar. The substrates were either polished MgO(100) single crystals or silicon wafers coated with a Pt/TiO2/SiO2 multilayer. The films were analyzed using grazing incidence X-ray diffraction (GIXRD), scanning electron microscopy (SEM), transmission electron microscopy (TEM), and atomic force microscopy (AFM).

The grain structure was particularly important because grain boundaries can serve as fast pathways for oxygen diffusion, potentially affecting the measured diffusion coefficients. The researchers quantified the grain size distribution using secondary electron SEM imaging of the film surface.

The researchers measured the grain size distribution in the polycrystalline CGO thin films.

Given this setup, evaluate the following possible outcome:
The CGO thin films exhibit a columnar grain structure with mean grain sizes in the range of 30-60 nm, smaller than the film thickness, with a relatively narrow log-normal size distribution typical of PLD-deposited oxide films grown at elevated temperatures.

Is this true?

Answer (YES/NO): NO